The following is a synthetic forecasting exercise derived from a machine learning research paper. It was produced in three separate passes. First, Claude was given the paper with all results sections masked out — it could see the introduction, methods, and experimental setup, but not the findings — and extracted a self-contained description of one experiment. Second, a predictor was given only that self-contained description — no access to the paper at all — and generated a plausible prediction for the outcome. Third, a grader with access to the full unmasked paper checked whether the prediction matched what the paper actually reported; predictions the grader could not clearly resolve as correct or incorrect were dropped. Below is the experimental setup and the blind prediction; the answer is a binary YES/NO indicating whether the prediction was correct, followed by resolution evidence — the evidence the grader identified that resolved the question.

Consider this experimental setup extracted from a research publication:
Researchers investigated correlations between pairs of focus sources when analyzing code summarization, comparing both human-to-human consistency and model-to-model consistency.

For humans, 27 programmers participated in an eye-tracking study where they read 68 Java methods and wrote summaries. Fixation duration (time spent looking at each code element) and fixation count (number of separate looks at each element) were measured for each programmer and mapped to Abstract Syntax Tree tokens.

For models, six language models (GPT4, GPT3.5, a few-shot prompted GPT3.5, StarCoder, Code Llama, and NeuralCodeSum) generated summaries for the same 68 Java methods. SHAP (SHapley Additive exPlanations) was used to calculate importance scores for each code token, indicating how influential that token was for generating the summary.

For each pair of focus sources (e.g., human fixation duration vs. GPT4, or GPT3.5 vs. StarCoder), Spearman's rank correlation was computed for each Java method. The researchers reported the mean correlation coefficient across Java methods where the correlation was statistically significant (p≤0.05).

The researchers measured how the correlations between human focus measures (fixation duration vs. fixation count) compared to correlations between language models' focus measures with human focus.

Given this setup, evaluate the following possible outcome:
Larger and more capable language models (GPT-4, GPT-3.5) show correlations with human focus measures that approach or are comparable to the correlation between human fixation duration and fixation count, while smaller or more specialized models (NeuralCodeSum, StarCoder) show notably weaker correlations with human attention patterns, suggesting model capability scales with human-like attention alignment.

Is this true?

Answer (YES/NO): NO